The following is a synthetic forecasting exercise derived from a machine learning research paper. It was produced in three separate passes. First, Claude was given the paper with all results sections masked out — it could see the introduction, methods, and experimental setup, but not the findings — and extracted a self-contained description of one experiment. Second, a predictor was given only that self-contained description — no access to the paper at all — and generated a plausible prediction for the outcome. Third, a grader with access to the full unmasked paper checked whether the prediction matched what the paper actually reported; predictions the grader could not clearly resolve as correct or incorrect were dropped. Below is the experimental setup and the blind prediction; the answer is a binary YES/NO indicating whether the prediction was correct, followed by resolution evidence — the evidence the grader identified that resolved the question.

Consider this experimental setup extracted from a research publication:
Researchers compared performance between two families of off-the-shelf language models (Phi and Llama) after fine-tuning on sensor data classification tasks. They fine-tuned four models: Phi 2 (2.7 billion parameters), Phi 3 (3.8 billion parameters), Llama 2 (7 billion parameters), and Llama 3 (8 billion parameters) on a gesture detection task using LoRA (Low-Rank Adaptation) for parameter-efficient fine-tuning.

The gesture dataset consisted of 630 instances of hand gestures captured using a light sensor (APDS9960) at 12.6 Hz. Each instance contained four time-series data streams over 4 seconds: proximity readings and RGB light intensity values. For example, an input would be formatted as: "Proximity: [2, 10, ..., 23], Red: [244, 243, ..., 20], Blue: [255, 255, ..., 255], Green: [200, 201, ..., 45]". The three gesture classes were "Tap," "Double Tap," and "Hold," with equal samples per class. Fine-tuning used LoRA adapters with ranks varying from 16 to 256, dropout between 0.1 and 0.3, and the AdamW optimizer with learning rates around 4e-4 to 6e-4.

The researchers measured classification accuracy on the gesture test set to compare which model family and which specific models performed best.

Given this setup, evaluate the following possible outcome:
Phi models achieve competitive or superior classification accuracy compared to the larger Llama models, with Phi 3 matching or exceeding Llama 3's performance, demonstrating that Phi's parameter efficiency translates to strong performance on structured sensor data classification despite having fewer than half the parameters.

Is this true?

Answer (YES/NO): YES